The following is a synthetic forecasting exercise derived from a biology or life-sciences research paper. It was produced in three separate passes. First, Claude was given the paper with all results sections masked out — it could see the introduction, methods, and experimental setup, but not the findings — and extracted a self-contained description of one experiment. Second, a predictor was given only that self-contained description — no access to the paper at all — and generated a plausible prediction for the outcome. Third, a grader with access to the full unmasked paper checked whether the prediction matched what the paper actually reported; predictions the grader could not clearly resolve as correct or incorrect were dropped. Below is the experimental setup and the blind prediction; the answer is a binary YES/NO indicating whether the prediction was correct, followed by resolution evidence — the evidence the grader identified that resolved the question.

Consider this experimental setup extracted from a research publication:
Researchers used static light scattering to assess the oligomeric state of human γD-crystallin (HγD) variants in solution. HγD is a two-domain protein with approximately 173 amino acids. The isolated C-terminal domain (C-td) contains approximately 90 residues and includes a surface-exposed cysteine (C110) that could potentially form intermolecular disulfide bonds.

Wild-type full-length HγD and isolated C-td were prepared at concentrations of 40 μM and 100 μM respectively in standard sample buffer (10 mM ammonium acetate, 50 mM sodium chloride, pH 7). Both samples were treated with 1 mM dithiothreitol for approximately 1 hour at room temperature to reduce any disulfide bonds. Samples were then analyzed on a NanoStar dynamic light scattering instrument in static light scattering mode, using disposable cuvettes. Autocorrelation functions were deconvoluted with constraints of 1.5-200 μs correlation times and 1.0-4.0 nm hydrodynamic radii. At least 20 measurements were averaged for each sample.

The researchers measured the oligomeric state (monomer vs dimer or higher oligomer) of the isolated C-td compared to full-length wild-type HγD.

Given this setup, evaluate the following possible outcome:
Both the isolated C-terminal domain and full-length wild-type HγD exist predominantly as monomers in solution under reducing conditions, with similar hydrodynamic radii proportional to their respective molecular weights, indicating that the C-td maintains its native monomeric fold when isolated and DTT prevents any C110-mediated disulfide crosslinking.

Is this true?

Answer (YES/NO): NO